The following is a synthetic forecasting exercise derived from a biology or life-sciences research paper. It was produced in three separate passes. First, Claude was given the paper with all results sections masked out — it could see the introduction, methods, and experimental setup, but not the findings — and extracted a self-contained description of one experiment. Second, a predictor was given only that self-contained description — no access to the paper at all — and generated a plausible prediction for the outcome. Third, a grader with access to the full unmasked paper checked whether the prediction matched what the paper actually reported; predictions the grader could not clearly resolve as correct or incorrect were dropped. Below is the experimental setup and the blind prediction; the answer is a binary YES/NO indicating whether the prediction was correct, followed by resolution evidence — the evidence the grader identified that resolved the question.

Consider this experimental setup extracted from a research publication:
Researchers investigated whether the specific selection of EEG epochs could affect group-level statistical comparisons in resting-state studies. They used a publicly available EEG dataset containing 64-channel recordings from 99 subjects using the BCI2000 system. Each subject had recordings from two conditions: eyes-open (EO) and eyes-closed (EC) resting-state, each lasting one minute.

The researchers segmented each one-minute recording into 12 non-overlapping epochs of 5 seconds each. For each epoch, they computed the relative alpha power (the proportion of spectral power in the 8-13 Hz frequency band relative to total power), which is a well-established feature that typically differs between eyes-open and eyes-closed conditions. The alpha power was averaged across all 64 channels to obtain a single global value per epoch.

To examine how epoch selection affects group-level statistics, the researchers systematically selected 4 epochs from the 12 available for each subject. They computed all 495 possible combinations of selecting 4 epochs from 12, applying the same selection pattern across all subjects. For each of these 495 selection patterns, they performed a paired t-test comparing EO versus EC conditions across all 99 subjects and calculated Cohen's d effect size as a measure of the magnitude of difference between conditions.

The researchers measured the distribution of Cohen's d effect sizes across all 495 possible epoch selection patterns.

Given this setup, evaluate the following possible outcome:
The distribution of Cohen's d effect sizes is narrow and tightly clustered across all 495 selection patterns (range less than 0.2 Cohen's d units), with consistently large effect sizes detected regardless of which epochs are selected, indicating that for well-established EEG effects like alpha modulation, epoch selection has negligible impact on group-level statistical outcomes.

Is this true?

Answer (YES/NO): NO